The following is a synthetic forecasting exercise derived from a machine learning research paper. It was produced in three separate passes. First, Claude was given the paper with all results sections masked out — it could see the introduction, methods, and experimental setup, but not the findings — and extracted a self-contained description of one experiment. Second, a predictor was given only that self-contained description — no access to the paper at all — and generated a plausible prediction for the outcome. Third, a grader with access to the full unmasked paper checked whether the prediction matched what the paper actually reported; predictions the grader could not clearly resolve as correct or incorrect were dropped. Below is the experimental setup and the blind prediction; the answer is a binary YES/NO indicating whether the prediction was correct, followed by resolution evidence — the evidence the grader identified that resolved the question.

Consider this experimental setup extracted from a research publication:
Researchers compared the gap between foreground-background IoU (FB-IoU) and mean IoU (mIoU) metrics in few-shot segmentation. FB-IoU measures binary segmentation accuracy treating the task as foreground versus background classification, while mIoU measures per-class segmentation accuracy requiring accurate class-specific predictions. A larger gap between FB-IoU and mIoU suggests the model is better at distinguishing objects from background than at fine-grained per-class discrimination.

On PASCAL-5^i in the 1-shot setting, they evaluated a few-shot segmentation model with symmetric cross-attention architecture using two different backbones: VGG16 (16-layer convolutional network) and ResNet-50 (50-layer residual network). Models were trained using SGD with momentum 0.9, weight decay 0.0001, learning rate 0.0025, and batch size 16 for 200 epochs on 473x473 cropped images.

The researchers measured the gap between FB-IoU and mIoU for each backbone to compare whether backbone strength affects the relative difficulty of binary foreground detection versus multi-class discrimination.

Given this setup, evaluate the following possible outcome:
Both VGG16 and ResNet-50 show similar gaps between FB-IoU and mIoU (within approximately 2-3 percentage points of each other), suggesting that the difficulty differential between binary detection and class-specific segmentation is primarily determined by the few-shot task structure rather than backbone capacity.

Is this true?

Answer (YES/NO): YES